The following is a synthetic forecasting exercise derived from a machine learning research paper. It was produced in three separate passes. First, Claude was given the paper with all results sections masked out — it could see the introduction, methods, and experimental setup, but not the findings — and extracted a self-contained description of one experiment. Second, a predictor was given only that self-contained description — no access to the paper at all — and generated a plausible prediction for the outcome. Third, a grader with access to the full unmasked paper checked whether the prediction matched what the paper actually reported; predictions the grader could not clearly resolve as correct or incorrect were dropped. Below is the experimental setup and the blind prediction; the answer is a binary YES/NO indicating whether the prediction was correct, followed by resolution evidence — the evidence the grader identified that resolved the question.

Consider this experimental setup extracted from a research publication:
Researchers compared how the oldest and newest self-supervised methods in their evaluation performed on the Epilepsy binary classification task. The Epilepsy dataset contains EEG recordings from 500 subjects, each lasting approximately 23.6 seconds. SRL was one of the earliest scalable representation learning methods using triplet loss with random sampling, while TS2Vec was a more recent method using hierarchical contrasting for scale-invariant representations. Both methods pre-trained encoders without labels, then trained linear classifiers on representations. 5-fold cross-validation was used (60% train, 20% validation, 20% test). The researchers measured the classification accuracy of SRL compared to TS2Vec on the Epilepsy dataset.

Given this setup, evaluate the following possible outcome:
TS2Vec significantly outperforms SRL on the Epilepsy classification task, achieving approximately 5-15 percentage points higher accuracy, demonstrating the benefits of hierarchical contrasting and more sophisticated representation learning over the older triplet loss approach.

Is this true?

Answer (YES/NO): YES